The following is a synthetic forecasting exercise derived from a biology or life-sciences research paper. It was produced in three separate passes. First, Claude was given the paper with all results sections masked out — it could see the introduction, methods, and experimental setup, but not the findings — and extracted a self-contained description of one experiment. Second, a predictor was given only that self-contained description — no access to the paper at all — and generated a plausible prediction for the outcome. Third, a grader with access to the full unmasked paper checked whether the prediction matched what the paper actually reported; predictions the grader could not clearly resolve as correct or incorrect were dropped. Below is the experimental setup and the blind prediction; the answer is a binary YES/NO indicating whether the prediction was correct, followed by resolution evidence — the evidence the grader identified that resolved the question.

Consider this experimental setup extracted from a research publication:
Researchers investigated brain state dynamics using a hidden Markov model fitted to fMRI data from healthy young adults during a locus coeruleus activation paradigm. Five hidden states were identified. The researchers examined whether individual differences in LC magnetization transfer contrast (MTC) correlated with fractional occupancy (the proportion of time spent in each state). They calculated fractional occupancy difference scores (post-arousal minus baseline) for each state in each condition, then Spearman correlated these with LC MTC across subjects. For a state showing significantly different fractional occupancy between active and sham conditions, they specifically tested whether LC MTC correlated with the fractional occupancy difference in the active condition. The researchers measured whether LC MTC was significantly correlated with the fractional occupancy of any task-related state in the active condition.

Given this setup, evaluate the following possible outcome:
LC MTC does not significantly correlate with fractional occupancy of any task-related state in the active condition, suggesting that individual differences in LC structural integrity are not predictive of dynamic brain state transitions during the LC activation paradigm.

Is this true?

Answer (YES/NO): YES